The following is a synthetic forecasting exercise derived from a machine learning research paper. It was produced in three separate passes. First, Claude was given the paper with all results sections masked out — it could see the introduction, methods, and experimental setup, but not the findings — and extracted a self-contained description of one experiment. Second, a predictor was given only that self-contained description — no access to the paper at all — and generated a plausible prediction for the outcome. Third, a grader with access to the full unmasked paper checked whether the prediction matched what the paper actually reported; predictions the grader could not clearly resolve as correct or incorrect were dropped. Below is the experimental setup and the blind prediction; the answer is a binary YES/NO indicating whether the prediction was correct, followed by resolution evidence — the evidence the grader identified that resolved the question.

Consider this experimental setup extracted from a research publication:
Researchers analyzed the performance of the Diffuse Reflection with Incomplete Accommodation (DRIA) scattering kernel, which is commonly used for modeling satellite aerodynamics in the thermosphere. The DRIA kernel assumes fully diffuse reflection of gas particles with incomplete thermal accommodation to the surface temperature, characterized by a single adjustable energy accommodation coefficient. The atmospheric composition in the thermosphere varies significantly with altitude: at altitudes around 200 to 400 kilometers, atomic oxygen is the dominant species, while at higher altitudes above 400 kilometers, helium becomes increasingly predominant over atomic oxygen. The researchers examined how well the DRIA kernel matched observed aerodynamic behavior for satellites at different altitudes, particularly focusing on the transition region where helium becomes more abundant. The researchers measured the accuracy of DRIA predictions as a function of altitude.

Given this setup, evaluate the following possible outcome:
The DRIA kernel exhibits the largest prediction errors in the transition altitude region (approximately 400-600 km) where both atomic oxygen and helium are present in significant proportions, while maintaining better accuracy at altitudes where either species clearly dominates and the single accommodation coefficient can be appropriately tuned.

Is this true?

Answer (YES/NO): NO